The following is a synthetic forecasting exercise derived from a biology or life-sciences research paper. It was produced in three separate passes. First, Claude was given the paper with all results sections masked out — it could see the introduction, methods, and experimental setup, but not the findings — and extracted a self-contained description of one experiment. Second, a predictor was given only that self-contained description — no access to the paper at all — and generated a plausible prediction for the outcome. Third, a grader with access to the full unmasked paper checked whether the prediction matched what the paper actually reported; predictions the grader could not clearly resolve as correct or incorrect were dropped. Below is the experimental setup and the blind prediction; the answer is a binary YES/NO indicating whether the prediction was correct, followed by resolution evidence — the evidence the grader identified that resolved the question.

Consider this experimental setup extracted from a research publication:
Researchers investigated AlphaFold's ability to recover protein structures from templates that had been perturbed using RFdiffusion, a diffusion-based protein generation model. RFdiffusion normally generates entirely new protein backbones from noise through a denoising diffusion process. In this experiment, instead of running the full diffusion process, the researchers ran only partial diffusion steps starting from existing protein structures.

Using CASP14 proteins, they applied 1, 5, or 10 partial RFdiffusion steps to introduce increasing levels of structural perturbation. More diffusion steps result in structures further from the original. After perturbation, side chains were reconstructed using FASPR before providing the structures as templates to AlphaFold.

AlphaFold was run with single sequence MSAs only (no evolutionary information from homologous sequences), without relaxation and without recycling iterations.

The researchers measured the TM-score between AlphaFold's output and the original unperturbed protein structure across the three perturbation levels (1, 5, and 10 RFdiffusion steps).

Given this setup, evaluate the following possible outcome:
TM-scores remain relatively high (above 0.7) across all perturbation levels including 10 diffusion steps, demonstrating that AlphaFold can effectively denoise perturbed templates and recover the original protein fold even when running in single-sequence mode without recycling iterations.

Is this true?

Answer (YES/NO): NO